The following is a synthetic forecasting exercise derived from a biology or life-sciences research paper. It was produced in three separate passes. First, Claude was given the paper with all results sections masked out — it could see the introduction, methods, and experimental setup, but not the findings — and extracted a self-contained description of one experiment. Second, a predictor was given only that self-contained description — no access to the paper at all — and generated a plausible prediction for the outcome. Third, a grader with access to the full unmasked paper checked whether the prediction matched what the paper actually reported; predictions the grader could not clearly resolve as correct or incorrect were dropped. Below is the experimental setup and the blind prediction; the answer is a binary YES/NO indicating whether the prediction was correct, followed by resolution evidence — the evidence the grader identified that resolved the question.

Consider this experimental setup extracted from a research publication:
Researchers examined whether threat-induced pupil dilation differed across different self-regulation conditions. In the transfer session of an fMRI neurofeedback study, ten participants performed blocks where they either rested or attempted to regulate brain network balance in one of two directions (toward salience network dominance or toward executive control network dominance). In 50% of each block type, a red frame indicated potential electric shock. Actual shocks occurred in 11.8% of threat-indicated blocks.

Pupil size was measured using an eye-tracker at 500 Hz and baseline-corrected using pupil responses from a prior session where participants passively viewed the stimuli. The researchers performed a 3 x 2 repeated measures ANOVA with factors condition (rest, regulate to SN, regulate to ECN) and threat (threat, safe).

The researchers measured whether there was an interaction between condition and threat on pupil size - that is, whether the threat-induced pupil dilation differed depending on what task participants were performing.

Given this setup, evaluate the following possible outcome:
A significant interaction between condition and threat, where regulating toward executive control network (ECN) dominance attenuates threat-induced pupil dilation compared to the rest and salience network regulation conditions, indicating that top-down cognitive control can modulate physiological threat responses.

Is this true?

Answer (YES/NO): NO